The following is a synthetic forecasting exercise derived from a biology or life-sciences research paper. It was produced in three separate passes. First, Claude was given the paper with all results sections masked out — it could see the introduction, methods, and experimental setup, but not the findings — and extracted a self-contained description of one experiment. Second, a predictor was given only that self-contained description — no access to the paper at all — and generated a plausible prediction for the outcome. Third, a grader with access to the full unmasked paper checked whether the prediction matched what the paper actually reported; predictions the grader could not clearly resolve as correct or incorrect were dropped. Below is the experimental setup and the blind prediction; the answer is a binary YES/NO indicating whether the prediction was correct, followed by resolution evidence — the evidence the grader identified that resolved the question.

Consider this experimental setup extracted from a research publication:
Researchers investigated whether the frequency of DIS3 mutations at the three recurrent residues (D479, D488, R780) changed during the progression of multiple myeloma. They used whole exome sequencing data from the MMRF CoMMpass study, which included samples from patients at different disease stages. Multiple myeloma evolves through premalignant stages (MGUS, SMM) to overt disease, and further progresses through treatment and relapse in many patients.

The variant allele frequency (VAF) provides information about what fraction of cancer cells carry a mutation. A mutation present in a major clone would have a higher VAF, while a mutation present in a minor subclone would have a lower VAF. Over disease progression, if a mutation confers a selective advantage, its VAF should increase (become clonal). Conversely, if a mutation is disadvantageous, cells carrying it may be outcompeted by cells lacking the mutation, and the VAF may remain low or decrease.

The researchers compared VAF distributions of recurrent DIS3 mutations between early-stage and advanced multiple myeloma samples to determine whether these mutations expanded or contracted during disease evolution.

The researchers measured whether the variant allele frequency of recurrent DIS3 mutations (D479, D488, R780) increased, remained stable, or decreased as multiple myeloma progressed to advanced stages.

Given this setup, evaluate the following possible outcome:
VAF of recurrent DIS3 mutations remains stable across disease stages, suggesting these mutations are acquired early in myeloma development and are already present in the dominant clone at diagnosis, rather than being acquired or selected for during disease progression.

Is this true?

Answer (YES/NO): NO